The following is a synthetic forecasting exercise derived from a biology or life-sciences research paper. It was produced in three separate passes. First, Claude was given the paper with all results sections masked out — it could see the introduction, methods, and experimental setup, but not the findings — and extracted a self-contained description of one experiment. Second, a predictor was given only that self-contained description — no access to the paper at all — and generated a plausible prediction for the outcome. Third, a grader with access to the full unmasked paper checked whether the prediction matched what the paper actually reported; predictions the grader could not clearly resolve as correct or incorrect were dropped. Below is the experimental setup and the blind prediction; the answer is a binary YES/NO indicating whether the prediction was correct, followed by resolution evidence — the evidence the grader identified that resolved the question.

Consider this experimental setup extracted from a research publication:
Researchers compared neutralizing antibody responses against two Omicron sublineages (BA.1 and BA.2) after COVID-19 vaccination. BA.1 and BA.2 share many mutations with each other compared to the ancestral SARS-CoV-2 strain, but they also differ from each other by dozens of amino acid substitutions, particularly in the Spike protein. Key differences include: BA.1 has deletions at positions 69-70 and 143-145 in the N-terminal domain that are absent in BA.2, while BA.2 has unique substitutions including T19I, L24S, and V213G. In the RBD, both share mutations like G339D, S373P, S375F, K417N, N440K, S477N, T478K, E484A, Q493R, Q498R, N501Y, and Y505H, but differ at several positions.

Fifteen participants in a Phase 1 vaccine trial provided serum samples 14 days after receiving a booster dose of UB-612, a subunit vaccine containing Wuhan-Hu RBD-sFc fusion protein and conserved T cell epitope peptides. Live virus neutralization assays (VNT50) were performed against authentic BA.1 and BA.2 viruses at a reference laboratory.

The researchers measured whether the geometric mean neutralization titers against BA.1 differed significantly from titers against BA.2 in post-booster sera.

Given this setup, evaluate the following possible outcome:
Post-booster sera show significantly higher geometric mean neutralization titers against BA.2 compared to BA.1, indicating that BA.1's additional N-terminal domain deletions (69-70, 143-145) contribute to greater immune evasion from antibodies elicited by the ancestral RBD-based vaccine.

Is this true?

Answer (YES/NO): NO